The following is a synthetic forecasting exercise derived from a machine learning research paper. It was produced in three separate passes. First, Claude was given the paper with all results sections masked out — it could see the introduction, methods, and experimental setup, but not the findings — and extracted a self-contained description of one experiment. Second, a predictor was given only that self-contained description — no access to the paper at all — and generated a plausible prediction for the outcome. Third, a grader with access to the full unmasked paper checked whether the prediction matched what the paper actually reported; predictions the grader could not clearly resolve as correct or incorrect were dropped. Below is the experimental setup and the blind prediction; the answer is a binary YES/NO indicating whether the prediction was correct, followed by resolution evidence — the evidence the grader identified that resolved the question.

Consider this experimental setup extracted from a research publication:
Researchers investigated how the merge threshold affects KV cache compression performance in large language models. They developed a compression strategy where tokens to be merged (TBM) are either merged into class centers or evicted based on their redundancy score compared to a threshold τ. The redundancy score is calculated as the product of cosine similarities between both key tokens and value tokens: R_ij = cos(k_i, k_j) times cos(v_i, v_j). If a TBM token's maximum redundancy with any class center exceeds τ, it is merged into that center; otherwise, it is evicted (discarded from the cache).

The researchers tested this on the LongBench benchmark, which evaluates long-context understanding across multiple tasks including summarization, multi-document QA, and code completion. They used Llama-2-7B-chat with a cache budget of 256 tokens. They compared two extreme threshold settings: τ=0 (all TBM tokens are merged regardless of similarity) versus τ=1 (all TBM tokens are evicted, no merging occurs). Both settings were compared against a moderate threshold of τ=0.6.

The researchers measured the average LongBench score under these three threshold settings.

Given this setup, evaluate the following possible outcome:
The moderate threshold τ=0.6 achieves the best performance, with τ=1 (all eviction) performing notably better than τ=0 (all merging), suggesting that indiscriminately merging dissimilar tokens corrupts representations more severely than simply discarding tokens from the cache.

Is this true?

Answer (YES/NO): YES